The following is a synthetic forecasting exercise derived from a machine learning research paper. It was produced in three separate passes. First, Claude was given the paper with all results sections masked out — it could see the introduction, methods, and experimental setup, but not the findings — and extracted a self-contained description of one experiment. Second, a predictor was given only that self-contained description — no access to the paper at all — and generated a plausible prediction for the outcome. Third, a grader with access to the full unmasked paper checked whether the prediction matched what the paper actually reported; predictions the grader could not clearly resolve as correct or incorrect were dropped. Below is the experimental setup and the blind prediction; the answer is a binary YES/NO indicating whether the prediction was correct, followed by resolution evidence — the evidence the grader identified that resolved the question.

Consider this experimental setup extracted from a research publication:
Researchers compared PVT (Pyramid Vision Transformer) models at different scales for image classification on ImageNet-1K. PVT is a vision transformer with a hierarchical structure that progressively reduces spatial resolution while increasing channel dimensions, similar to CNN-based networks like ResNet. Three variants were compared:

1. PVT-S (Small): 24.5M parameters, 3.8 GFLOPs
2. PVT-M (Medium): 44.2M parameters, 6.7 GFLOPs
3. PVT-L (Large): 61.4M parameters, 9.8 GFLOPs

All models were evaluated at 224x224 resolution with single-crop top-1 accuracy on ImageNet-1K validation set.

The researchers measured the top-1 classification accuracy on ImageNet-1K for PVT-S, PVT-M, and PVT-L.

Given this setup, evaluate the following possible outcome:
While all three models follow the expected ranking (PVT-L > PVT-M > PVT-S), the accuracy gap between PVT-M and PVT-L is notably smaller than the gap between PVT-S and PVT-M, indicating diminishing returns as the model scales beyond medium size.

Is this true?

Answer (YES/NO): YES